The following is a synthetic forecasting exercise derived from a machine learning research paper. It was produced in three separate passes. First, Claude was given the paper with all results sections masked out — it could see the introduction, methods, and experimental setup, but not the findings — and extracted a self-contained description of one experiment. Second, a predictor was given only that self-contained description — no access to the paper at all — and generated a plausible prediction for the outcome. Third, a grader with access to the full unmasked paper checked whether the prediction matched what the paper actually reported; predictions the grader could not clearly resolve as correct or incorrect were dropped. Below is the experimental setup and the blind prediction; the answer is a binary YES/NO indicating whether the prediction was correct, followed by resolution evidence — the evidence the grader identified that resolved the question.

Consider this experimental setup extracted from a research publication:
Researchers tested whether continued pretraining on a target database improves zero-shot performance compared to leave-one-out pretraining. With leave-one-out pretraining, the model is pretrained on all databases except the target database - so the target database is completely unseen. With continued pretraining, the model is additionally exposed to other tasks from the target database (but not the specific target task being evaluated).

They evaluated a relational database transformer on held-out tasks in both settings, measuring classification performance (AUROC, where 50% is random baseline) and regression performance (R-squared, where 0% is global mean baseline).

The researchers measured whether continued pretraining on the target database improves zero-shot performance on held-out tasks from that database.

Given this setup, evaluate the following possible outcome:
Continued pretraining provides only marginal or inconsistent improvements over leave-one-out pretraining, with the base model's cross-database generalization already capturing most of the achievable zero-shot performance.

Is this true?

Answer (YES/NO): NO